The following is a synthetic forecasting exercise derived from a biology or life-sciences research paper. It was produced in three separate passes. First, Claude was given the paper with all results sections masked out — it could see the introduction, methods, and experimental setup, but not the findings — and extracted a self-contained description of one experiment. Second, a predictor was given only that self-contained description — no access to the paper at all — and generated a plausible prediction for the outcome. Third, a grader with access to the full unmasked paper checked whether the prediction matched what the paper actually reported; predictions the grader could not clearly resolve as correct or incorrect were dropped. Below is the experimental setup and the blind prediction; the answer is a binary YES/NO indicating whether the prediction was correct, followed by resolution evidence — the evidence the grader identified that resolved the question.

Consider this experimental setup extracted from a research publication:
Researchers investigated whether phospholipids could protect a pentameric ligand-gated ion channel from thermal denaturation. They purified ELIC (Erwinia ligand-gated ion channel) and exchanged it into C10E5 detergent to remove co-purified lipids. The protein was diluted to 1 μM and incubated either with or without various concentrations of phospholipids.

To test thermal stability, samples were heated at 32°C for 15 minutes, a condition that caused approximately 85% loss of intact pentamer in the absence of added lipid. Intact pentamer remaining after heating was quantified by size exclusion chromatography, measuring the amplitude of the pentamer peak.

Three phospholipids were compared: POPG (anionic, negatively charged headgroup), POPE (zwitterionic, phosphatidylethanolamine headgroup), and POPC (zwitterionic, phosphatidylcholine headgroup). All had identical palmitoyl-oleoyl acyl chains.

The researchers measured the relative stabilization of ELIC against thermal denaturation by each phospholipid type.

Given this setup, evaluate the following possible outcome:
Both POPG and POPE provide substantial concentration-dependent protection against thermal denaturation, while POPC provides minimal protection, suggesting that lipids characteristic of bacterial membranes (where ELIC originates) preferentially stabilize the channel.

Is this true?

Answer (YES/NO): NO